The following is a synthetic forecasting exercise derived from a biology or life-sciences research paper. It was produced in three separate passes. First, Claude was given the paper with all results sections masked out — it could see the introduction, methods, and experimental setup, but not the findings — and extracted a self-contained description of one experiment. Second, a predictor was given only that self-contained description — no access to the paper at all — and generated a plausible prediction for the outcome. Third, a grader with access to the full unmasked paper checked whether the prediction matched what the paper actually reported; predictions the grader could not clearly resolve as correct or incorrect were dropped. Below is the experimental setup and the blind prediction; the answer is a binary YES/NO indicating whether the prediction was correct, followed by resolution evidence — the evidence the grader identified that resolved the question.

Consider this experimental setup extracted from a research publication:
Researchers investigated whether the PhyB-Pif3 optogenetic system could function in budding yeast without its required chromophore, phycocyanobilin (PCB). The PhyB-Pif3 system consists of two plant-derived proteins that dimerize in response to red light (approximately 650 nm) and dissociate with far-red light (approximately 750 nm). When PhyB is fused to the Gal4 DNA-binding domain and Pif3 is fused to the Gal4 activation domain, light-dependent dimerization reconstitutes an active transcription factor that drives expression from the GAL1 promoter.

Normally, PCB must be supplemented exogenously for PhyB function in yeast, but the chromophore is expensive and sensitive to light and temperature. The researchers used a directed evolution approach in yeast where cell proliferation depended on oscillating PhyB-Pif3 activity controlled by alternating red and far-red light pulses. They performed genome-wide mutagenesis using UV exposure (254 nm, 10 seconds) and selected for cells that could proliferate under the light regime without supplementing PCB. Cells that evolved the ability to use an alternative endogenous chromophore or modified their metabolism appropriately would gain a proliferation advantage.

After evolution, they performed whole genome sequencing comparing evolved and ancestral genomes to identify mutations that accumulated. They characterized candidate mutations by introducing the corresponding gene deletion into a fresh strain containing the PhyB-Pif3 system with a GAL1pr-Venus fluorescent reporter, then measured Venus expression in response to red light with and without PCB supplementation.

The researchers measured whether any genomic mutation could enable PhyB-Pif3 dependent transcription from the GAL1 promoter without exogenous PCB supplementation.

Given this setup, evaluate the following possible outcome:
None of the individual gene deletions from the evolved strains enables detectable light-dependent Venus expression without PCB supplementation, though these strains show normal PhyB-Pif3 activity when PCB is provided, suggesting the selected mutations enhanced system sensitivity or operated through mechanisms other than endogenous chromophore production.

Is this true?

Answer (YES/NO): NO